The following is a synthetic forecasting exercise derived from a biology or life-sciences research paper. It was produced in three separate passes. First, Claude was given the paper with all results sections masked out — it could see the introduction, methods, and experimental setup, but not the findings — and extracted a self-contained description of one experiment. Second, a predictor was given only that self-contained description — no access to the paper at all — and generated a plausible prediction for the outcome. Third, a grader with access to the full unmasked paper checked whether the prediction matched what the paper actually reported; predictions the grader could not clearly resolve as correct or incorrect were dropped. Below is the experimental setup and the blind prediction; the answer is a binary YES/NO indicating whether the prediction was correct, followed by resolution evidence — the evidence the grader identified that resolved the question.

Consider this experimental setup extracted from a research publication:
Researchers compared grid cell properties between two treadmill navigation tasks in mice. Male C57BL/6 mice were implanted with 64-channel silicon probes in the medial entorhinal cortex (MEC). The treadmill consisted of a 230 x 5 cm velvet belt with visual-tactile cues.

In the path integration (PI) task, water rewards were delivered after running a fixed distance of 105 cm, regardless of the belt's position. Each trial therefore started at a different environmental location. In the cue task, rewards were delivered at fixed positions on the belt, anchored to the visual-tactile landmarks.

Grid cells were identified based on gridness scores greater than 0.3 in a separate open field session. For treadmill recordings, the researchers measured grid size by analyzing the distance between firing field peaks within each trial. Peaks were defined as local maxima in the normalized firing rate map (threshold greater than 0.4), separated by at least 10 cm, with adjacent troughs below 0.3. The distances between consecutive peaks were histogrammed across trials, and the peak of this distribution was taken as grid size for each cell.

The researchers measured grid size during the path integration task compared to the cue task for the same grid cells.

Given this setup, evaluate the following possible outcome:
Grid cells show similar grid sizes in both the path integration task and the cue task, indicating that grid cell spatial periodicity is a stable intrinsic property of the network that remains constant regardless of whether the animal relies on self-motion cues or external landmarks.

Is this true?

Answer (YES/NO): NO